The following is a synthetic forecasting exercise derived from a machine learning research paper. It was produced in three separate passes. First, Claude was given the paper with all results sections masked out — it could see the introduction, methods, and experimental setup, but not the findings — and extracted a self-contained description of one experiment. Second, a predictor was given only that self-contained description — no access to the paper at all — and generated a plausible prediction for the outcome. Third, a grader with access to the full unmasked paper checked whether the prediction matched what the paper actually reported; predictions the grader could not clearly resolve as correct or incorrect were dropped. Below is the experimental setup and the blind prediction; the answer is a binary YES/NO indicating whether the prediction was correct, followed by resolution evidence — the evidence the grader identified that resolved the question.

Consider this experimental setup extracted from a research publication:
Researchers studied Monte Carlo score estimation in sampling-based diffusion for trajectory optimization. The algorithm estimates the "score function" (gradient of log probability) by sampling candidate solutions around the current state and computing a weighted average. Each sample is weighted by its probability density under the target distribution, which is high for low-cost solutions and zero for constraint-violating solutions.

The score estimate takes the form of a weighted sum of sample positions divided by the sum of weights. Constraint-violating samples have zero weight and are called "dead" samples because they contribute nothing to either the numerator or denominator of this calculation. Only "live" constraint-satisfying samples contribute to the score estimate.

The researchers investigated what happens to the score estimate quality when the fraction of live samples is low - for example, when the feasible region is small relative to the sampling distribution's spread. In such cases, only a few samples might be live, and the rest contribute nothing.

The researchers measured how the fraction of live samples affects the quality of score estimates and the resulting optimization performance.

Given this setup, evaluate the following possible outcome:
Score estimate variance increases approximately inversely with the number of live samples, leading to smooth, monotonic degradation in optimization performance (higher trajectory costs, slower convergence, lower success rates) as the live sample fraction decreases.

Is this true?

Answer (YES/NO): NO